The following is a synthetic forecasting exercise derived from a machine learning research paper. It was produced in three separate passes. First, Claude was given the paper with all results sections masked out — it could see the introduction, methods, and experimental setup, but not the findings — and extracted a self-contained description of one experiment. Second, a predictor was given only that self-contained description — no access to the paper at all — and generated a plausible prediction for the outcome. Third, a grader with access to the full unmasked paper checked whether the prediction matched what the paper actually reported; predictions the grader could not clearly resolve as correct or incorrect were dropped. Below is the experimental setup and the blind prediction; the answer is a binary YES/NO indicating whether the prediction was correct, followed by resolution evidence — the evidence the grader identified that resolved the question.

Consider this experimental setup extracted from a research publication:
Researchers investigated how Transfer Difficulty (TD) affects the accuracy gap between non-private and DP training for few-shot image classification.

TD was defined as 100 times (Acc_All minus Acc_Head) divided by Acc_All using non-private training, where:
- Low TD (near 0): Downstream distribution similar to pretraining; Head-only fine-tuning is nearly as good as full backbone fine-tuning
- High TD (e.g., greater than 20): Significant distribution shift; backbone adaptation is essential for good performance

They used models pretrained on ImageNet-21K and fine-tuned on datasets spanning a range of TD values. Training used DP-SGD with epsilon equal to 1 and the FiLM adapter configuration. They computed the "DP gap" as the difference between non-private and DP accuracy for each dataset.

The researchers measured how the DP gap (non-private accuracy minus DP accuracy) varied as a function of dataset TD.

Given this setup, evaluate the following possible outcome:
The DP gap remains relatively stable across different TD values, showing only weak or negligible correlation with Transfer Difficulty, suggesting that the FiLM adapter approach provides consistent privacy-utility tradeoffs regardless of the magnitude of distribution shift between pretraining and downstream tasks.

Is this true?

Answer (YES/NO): NO